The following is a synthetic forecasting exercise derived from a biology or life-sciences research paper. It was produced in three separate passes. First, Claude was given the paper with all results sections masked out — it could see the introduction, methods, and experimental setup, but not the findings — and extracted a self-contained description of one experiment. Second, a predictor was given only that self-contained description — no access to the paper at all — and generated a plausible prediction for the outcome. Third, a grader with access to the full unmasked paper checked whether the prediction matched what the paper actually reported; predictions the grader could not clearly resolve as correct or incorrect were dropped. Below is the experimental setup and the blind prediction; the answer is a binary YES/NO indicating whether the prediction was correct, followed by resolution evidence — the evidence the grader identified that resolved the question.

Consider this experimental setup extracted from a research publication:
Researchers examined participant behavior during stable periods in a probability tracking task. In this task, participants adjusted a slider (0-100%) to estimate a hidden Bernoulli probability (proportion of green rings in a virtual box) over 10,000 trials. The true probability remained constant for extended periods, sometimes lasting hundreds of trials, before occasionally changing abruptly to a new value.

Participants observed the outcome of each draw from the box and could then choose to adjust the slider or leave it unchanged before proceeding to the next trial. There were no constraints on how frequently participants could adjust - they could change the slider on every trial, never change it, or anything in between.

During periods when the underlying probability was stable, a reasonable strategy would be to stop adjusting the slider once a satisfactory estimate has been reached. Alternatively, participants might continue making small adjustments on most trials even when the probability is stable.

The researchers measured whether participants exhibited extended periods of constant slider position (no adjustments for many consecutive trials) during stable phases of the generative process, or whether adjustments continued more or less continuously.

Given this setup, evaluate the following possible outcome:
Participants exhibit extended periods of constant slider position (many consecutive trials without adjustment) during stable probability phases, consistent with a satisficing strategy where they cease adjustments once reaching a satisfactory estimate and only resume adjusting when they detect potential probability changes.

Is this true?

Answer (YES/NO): YES